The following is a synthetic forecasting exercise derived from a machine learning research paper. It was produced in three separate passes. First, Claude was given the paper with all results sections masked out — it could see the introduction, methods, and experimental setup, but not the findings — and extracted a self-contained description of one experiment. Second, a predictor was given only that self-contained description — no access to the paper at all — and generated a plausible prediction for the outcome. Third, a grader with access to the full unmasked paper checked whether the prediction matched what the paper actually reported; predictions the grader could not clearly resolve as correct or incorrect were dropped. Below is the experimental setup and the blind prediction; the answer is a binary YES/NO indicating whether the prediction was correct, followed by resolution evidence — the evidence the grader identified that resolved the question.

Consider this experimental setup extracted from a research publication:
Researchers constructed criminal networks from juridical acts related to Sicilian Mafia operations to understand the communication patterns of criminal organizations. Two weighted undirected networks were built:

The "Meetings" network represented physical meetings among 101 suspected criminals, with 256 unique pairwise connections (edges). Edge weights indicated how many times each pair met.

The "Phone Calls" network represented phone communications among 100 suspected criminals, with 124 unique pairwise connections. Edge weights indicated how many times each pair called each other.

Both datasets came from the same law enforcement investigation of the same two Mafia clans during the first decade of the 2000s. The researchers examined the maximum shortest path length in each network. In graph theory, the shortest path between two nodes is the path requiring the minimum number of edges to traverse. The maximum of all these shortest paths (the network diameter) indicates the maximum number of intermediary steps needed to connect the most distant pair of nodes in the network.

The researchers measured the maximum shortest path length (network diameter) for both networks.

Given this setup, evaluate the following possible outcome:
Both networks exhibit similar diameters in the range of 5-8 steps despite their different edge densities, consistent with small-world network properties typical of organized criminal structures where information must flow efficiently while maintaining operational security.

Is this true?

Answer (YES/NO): NO